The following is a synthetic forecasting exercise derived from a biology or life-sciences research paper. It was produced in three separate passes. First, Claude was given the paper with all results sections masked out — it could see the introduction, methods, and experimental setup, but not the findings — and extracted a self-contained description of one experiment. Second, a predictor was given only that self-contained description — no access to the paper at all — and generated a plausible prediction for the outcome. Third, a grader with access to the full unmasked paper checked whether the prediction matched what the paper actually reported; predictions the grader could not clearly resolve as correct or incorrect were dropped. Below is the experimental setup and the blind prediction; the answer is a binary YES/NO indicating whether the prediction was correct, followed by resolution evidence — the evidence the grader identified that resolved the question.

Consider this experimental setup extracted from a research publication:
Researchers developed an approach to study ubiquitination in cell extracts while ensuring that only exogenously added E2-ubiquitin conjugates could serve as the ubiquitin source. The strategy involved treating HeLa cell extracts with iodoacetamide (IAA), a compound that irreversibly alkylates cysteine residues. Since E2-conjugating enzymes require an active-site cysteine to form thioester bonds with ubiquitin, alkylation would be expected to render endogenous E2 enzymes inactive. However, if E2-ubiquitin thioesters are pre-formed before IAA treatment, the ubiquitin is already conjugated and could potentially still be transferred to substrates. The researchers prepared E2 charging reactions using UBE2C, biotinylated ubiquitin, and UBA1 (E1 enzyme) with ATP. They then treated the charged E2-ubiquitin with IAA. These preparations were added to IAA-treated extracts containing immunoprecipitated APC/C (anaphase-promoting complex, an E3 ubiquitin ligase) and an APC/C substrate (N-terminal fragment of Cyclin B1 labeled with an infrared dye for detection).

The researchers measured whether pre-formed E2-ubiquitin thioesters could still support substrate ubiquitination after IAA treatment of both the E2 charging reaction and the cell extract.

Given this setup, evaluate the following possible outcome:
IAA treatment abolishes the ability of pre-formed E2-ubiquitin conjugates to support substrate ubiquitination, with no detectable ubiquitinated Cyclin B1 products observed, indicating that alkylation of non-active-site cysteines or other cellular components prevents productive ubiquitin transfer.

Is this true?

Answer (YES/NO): NO